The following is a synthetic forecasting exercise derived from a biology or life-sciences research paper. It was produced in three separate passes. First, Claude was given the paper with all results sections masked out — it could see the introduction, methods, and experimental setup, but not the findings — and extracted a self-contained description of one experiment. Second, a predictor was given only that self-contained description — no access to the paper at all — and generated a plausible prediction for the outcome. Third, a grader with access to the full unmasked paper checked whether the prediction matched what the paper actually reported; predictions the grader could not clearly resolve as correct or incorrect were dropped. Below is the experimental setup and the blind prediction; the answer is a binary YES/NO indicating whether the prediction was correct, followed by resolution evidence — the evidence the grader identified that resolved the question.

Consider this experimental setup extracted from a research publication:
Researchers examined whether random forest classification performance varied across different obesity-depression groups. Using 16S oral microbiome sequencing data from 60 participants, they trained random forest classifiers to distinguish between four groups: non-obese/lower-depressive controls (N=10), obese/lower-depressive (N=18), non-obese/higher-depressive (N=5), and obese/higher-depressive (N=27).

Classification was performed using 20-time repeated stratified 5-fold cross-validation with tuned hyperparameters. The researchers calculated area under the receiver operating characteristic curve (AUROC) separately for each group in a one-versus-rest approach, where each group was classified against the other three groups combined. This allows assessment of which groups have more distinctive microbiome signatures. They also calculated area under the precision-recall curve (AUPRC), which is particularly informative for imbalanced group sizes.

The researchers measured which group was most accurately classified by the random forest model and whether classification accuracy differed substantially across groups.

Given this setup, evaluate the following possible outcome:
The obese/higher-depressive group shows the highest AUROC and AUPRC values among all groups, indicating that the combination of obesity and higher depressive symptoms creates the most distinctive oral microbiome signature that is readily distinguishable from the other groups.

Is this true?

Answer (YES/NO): NO